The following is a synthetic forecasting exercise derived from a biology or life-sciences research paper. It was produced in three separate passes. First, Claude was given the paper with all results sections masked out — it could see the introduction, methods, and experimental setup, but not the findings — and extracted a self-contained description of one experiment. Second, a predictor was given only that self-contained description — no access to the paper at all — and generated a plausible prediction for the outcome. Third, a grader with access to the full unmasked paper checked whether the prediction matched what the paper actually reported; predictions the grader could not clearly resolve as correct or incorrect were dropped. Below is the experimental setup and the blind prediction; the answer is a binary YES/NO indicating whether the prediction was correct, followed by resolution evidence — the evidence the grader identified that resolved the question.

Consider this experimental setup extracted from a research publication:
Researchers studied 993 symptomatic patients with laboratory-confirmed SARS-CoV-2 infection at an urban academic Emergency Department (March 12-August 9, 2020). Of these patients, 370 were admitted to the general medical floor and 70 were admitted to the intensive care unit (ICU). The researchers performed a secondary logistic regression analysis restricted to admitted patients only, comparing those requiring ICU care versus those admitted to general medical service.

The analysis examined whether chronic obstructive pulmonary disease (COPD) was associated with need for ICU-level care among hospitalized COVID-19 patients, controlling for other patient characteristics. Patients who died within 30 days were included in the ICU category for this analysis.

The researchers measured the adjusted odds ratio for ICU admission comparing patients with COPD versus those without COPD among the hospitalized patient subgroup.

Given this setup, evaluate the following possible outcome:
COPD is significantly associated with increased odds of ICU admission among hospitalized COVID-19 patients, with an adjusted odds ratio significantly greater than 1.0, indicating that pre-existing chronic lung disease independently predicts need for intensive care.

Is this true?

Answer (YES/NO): YES